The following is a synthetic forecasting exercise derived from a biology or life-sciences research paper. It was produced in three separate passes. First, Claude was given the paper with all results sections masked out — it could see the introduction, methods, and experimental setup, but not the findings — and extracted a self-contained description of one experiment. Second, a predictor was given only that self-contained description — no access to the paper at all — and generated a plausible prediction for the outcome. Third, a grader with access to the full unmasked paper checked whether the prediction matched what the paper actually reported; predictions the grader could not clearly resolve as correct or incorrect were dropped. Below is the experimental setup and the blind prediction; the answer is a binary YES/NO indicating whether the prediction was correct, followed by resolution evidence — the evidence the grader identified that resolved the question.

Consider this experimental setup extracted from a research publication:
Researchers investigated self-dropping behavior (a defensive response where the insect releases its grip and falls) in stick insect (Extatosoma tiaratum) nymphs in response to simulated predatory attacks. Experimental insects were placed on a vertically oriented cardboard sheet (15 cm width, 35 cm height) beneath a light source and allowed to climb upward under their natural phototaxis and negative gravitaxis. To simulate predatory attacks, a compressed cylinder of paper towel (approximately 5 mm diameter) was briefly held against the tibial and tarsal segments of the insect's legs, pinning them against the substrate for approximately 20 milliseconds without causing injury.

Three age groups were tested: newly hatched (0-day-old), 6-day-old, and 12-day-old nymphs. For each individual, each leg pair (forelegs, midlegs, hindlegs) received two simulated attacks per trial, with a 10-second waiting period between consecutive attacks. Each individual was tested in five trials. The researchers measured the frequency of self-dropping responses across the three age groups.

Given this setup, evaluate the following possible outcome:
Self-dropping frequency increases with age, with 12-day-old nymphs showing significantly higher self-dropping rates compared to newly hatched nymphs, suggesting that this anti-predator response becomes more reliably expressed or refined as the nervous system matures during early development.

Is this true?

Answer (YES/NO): NO